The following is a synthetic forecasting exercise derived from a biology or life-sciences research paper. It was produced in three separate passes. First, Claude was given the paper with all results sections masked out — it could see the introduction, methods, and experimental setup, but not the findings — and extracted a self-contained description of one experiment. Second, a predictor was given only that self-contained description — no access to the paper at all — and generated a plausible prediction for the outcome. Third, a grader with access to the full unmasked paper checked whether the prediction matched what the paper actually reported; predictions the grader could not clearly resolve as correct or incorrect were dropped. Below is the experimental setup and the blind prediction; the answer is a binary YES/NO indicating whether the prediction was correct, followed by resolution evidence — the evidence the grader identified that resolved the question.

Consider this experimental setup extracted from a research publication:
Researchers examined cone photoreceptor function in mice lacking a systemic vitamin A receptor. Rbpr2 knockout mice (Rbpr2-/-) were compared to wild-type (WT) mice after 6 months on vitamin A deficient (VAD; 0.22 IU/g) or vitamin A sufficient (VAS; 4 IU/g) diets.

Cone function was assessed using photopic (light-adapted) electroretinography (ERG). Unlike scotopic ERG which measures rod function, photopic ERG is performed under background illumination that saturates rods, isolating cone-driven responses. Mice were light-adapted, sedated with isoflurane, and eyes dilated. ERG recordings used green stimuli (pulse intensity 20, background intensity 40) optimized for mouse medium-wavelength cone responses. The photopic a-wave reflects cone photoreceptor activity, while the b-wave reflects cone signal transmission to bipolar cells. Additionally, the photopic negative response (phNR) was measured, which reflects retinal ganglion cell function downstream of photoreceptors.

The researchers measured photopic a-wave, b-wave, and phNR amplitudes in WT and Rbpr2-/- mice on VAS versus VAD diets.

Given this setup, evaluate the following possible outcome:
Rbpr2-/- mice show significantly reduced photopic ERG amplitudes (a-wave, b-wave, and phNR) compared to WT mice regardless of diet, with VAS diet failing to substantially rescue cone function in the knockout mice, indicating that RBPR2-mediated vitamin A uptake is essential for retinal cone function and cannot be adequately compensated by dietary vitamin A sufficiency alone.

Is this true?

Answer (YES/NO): NO